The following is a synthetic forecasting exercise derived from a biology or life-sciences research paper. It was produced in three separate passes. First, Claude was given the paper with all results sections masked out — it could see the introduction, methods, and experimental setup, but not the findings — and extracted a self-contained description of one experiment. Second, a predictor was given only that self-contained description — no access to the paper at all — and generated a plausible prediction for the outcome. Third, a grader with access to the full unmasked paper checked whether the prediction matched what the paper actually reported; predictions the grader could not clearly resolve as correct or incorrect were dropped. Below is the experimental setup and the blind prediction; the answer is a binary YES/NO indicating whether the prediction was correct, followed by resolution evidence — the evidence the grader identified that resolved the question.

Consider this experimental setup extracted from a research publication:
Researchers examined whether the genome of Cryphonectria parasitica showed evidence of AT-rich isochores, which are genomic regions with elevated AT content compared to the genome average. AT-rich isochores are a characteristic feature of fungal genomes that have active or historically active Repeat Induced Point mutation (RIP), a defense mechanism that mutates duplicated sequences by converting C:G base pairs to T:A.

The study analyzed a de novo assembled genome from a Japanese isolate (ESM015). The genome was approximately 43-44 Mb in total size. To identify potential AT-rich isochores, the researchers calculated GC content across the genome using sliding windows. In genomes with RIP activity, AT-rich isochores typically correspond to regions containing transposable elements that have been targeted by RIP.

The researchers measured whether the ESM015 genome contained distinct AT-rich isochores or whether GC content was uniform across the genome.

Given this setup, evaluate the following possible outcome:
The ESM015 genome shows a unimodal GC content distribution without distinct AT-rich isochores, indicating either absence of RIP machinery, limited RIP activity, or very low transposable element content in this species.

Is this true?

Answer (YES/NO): NO